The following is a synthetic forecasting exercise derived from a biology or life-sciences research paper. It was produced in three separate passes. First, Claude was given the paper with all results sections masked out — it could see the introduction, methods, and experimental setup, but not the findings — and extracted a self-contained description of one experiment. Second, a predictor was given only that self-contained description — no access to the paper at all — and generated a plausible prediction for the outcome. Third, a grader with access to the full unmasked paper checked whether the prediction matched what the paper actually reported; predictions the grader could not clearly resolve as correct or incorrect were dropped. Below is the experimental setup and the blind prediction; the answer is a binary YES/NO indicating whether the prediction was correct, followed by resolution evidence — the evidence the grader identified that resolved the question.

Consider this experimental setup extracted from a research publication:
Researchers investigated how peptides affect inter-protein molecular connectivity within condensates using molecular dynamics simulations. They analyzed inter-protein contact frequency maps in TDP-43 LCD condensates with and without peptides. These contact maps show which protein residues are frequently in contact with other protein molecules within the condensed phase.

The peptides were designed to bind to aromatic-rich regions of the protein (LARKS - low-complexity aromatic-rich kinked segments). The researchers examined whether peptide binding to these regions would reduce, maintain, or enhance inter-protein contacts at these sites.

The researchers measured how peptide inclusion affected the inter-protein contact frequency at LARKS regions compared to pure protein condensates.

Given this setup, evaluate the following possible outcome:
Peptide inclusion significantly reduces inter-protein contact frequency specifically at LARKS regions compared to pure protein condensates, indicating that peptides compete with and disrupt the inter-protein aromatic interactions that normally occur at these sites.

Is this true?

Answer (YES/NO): YES